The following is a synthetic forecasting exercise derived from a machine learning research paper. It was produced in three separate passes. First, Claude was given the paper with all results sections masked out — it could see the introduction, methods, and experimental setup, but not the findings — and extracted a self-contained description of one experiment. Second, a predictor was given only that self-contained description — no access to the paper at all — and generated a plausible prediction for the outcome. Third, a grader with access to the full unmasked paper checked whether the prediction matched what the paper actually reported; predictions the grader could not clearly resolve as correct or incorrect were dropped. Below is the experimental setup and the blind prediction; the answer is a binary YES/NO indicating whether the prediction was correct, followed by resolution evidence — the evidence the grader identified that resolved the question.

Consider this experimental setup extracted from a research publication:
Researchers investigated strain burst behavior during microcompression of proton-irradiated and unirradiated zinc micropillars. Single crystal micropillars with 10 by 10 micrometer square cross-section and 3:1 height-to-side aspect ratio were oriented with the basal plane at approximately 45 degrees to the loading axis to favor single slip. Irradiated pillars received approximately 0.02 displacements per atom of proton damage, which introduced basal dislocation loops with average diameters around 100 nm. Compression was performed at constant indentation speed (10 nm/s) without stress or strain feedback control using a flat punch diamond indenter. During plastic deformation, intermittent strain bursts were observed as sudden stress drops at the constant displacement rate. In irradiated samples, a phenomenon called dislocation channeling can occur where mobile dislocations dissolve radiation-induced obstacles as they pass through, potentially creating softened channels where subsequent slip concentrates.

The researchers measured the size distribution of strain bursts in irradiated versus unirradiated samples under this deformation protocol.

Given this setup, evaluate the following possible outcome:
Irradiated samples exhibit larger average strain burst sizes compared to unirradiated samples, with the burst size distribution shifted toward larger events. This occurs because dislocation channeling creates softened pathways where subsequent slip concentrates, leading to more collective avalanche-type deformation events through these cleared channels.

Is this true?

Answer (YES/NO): NO